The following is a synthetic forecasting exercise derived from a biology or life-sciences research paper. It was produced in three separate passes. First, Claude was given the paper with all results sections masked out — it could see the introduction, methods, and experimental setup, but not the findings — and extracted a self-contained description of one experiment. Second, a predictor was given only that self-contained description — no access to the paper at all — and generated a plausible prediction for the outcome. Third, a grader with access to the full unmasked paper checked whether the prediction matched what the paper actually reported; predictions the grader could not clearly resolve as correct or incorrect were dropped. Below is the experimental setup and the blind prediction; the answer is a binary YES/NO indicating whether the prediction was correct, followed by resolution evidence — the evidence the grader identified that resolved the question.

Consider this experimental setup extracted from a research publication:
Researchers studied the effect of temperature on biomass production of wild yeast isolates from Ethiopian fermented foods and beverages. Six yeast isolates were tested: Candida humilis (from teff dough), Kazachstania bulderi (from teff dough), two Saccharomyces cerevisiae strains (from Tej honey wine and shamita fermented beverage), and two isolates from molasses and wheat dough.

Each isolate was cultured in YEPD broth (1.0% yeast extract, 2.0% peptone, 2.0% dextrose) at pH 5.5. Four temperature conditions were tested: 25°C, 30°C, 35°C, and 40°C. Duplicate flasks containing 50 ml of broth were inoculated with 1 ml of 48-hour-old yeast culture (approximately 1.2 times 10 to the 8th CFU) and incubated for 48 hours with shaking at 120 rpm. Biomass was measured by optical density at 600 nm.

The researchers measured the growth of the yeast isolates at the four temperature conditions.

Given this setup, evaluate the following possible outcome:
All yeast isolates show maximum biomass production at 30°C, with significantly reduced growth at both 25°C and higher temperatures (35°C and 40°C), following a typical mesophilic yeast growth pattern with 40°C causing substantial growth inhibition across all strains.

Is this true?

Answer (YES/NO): YES